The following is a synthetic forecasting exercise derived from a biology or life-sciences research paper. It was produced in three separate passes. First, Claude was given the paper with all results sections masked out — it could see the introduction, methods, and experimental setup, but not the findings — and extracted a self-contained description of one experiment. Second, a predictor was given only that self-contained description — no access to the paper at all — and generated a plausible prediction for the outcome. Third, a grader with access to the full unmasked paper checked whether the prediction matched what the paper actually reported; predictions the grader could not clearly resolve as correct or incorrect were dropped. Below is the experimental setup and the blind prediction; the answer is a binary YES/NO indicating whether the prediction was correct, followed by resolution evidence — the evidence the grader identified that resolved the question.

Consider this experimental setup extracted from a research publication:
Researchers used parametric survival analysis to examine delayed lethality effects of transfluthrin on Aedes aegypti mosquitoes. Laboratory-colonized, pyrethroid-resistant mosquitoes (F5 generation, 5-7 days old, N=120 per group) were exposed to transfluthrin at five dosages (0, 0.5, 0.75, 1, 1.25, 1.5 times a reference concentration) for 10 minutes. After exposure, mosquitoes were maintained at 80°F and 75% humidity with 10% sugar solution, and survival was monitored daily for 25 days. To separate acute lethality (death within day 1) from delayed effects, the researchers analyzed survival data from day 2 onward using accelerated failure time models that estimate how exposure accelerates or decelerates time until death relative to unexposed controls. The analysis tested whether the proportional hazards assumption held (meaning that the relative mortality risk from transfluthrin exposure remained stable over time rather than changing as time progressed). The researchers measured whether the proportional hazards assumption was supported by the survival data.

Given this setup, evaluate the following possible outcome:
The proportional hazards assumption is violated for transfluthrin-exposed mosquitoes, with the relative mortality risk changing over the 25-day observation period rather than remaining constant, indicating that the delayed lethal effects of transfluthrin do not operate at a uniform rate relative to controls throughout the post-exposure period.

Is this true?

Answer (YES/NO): NO